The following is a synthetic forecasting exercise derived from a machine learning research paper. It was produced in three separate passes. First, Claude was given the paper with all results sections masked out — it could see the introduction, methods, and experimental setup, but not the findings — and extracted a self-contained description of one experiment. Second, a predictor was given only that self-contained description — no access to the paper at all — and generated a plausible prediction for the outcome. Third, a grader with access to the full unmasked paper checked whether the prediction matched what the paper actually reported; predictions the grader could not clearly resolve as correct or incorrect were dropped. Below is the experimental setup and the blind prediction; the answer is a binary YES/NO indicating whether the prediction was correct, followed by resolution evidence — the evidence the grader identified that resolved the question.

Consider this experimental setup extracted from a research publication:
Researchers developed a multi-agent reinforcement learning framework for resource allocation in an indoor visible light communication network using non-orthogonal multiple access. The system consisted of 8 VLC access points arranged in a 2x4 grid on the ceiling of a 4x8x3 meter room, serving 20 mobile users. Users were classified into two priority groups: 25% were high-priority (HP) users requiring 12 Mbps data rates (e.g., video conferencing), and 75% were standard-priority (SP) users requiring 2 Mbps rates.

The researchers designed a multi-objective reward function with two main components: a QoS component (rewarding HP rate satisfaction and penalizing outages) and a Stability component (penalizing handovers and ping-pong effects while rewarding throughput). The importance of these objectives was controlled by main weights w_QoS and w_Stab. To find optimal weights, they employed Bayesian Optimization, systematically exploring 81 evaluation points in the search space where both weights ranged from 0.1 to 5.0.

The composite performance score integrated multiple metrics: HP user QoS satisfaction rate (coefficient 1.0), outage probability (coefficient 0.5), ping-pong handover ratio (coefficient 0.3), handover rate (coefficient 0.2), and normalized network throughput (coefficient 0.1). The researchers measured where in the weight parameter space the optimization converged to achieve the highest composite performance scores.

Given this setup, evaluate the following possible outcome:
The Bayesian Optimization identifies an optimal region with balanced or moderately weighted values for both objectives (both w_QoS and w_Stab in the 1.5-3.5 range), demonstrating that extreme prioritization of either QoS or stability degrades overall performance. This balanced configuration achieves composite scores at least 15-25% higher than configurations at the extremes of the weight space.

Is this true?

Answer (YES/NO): NO